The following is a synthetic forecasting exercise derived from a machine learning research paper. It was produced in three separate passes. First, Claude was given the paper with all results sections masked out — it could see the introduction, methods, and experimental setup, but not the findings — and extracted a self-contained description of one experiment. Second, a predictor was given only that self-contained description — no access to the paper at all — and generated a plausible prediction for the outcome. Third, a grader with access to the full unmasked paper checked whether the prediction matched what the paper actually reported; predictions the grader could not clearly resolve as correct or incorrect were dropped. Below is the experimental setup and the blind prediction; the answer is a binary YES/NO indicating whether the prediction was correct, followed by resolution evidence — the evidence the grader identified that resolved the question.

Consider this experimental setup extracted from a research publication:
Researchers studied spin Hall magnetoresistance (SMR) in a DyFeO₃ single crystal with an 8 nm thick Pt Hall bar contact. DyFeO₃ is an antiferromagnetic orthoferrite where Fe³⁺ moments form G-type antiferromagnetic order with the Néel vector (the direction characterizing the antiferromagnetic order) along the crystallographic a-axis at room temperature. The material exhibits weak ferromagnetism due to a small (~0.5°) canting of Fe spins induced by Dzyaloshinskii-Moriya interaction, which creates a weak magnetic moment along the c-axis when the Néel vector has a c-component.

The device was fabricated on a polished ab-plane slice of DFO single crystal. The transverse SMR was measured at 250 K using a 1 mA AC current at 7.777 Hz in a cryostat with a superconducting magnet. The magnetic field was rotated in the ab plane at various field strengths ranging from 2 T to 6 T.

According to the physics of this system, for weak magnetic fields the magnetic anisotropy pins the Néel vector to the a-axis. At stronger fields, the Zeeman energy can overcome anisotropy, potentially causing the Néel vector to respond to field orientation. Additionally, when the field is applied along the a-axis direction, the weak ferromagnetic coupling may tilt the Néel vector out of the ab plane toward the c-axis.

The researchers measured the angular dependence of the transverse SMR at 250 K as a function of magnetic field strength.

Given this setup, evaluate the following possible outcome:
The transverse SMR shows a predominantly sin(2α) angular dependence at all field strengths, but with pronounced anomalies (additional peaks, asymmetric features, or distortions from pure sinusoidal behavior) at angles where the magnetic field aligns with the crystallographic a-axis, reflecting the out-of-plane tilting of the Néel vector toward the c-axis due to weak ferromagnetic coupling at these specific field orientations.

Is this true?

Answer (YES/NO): NO